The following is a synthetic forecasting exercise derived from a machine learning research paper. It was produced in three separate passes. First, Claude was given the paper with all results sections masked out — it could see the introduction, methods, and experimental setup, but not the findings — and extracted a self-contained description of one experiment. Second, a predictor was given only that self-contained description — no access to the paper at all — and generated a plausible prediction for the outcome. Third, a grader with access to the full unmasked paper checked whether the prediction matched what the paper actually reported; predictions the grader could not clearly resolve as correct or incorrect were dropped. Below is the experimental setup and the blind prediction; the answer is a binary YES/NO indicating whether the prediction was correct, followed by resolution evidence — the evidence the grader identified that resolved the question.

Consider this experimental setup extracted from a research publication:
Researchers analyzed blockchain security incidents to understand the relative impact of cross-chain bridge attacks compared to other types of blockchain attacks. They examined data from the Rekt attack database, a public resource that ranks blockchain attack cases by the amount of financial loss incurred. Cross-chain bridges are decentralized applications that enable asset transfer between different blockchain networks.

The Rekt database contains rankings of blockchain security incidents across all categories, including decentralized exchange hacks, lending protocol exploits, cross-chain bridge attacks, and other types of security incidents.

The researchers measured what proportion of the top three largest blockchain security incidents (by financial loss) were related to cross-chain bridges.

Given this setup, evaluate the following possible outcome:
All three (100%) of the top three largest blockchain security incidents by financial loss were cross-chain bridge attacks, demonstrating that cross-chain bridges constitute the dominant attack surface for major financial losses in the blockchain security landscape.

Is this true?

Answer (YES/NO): YES